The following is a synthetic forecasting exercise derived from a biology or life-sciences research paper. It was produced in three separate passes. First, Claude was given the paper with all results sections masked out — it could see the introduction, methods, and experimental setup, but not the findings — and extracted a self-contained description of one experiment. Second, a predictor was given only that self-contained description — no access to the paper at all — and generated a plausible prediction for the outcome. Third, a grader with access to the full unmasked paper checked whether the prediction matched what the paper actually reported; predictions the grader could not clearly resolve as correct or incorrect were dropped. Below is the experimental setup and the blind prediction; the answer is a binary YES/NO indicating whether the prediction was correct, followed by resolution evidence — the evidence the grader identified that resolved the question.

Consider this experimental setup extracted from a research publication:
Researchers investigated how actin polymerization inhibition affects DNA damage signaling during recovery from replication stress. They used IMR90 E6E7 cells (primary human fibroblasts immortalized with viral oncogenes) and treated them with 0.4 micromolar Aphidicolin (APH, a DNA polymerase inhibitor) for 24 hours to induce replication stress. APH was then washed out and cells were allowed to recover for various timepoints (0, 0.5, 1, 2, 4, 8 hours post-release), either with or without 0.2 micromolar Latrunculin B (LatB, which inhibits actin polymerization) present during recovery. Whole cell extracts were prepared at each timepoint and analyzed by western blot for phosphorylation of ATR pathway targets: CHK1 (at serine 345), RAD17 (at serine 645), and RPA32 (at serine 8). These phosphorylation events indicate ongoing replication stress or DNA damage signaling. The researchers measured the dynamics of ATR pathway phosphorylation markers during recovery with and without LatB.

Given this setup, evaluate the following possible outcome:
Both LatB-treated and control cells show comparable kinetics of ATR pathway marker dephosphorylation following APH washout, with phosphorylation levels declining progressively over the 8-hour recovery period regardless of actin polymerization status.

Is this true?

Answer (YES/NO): NO